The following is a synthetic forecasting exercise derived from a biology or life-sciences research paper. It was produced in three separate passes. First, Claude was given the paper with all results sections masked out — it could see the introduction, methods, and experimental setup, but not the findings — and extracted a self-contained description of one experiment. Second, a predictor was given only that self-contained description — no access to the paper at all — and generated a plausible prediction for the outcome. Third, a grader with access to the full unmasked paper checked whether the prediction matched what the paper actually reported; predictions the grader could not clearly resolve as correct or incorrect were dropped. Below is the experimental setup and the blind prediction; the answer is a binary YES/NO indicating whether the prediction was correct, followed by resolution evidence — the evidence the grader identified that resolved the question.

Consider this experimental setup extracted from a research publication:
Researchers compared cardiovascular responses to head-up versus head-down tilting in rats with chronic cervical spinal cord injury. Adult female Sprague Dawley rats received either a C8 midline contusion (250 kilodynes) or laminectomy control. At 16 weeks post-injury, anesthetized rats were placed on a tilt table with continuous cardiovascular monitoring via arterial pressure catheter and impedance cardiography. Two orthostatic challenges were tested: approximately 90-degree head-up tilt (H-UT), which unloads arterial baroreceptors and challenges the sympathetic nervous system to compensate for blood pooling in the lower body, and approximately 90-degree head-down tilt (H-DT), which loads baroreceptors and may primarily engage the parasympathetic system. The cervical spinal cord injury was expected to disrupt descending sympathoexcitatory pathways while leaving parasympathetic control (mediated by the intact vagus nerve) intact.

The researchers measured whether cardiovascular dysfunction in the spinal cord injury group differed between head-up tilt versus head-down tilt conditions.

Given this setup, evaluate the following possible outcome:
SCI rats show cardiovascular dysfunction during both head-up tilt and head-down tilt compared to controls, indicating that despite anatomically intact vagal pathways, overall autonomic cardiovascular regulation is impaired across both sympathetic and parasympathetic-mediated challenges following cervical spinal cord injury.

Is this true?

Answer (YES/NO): NO